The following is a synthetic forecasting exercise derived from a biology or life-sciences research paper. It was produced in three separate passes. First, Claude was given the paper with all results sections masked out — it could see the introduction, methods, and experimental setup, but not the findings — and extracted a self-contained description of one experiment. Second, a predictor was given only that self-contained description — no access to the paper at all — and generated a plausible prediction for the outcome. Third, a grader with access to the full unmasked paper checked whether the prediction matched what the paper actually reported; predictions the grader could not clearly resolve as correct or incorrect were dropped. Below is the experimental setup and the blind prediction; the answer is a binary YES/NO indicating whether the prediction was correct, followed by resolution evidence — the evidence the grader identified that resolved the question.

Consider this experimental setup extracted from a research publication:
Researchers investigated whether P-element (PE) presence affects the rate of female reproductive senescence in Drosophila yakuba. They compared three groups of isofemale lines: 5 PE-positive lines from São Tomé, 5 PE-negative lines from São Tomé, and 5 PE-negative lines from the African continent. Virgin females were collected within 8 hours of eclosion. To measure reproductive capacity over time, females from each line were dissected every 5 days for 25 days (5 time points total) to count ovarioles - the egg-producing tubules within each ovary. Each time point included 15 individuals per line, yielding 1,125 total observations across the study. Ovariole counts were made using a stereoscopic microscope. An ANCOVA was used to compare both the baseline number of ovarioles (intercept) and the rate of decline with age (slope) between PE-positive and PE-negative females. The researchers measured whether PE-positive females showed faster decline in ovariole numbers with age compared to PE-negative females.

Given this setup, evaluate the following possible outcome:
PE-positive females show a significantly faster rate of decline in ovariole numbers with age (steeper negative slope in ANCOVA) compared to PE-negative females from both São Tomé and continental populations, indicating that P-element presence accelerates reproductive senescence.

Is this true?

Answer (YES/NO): NO